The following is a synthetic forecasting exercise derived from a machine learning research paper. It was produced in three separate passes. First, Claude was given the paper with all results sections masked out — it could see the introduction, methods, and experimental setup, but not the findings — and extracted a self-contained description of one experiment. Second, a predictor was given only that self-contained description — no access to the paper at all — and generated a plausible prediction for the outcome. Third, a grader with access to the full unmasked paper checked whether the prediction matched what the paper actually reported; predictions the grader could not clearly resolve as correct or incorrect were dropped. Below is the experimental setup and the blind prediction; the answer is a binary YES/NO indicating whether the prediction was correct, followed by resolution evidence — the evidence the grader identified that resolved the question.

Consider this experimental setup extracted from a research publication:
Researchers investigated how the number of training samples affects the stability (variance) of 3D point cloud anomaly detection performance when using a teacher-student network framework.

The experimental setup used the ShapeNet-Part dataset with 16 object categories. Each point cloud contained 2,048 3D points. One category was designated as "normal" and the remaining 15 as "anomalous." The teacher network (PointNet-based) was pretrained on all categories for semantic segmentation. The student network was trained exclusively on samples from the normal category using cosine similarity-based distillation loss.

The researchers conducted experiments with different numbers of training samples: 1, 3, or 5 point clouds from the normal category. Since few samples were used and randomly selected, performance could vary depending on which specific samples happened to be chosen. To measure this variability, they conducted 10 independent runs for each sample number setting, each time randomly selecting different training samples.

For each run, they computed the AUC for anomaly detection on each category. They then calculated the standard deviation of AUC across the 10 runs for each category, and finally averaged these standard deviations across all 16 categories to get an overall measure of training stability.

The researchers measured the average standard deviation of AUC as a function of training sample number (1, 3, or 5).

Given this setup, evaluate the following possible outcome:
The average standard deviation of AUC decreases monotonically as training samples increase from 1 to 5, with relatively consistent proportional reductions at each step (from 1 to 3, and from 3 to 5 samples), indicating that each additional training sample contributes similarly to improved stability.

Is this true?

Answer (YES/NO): NO